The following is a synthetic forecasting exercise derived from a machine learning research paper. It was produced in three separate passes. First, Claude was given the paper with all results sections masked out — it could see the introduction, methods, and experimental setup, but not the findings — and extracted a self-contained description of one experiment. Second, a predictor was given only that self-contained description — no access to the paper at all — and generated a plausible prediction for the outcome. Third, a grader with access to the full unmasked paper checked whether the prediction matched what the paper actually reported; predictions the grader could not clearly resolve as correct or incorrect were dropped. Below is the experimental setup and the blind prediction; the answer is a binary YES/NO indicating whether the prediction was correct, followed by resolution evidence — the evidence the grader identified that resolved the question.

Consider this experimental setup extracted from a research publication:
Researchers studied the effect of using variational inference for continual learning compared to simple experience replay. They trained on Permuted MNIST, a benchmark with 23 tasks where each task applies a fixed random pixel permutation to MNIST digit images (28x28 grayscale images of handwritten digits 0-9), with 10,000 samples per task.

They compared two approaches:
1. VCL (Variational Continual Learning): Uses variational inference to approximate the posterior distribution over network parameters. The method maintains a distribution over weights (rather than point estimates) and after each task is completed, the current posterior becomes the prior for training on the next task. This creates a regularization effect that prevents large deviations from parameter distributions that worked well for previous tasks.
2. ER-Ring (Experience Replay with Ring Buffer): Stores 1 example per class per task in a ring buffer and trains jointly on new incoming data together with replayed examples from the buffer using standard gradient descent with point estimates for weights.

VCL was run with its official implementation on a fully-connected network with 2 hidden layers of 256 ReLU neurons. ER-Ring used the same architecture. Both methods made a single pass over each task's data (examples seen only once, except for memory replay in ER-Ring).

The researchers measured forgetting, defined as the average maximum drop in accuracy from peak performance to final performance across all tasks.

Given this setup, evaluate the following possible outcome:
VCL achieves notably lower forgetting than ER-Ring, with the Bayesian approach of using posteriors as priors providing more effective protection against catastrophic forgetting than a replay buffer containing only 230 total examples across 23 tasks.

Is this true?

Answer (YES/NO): NO